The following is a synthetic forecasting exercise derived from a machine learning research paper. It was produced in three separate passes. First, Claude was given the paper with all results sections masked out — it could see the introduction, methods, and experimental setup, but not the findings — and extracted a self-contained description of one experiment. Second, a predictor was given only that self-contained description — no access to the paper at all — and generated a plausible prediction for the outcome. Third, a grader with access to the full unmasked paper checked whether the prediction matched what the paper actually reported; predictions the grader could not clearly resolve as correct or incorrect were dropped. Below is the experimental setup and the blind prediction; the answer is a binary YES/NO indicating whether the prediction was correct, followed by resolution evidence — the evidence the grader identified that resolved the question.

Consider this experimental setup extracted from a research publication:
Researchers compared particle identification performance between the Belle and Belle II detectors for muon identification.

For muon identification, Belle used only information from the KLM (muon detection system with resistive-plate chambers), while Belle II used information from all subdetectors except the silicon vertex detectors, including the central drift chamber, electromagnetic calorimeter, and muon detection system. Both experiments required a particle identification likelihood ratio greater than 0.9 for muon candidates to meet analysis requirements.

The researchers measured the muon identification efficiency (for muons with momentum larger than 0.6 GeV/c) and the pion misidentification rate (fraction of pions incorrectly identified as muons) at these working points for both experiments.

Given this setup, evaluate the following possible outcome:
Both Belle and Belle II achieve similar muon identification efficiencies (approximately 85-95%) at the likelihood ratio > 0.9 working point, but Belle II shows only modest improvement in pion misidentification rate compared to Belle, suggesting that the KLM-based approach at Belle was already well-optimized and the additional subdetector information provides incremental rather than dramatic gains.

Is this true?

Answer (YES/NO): NO